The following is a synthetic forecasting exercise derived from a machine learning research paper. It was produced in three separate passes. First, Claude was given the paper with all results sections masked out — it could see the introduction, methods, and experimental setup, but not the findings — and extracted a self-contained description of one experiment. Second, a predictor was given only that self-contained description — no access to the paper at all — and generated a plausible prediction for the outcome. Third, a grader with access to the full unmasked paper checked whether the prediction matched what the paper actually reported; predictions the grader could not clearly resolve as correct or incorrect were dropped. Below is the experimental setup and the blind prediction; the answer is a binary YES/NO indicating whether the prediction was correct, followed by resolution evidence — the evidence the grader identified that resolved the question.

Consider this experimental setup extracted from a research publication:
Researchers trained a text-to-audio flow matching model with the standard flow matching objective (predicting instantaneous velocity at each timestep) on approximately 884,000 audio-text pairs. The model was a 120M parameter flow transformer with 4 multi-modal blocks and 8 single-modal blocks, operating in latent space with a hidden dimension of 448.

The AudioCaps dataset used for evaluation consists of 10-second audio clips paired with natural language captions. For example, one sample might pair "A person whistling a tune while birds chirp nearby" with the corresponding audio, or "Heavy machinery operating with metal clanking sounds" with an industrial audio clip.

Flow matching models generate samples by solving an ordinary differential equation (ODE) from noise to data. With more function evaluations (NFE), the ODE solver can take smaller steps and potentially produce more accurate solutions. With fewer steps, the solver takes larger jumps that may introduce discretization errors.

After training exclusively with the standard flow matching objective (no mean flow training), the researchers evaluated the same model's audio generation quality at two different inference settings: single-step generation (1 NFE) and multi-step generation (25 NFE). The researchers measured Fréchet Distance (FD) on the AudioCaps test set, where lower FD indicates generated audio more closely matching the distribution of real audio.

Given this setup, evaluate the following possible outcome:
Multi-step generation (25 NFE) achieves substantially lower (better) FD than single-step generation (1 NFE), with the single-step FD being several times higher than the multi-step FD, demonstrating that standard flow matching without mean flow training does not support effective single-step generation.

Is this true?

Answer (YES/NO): YES